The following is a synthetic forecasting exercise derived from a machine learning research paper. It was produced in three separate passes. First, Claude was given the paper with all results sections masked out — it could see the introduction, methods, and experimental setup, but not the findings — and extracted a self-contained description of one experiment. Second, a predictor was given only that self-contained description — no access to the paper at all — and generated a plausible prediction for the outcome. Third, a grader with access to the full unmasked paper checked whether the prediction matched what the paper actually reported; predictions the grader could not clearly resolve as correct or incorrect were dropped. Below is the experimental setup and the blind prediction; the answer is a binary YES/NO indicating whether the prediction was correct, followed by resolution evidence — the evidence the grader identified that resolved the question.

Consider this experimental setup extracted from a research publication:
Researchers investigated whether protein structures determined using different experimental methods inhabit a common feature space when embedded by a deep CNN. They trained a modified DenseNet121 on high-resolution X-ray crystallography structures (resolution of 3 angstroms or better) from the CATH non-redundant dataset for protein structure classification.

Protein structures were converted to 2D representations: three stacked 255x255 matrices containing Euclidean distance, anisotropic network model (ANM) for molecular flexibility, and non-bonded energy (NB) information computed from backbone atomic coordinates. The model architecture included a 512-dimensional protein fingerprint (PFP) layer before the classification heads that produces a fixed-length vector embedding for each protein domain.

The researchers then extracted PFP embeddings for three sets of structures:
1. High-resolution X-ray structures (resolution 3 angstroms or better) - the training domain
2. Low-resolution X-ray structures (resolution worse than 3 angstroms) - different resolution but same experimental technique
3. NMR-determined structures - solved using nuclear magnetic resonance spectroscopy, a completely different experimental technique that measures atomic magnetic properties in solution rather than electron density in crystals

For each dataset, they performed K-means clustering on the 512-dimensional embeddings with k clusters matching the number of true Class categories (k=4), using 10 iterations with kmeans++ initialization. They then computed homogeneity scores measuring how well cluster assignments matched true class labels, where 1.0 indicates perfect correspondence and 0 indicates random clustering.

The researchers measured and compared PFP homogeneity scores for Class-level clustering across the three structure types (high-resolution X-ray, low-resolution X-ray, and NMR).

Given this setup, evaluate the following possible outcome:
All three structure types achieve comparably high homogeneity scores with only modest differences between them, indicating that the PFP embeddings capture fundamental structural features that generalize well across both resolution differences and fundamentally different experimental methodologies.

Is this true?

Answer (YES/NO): YES